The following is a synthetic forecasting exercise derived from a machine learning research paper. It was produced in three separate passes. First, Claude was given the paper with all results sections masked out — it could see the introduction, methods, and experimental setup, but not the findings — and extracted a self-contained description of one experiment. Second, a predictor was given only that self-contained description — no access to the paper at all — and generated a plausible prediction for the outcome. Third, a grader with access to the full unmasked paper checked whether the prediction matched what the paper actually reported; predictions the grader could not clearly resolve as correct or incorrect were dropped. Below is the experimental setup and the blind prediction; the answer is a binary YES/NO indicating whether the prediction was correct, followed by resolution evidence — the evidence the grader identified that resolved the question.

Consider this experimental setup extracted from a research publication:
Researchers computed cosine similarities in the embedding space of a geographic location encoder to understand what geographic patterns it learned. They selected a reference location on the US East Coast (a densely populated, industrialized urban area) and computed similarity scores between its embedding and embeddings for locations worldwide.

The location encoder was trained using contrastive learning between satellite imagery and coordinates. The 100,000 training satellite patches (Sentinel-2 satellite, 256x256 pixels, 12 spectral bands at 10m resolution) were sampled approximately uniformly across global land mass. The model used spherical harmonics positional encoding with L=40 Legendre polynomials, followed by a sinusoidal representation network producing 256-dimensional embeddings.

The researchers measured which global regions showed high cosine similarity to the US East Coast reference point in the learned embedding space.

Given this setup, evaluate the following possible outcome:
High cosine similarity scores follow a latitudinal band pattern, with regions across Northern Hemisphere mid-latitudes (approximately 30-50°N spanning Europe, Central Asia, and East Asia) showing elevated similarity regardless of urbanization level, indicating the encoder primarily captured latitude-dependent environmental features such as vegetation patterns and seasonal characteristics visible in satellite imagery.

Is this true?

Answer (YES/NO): NO